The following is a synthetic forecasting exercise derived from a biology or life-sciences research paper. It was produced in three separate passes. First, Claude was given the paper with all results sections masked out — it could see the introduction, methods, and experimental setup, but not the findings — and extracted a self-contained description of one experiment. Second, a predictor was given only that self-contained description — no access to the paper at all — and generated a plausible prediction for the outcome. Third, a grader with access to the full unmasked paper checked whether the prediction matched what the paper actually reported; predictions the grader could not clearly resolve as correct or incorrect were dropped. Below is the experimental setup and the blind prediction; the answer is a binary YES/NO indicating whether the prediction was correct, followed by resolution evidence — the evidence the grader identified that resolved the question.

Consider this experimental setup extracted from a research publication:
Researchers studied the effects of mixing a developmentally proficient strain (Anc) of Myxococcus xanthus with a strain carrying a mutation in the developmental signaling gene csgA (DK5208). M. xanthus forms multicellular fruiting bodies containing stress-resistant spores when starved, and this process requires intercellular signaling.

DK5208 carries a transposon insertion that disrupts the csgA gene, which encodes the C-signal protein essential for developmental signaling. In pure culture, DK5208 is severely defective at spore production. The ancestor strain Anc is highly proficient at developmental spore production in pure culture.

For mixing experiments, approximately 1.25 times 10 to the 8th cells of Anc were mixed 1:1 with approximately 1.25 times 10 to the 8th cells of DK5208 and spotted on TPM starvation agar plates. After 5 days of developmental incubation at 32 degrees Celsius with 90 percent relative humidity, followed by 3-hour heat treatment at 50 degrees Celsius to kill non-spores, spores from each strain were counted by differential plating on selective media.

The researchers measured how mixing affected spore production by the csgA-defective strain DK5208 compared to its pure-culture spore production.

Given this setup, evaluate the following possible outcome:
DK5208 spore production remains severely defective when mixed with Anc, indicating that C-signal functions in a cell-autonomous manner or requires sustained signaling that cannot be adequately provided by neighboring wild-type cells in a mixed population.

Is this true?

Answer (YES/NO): NO